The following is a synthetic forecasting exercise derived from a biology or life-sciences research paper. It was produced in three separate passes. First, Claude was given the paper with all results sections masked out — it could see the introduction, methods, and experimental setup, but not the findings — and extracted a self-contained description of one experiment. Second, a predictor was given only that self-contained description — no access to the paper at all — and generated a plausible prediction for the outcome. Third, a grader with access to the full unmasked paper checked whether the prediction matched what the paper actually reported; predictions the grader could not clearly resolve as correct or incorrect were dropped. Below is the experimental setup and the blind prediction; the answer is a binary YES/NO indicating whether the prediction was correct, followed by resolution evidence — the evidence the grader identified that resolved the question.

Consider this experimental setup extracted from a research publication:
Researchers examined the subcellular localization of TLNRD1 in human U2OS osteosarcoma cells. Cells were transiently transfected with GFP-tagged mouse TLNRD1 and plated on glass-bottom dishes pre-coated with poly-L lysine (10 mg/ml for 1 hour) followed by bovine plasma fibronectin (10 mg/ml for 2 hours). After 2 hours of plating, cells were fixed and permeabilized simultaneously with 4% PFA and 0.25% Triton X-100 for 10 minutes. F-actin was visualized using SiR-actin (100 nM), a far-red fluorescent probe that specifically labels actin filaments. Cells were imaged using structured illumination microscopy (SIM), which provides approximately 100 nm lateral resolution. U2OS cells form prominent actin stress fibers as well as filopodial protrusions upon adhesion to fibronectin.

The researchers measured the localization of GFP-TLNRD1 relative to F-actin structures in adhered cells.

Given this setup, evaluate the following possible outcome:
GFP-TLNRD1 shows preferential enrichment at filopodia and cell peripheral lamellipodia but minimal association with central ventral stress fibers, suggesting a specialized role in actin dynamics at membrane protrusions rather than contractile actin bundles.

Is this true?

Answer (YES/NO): NO